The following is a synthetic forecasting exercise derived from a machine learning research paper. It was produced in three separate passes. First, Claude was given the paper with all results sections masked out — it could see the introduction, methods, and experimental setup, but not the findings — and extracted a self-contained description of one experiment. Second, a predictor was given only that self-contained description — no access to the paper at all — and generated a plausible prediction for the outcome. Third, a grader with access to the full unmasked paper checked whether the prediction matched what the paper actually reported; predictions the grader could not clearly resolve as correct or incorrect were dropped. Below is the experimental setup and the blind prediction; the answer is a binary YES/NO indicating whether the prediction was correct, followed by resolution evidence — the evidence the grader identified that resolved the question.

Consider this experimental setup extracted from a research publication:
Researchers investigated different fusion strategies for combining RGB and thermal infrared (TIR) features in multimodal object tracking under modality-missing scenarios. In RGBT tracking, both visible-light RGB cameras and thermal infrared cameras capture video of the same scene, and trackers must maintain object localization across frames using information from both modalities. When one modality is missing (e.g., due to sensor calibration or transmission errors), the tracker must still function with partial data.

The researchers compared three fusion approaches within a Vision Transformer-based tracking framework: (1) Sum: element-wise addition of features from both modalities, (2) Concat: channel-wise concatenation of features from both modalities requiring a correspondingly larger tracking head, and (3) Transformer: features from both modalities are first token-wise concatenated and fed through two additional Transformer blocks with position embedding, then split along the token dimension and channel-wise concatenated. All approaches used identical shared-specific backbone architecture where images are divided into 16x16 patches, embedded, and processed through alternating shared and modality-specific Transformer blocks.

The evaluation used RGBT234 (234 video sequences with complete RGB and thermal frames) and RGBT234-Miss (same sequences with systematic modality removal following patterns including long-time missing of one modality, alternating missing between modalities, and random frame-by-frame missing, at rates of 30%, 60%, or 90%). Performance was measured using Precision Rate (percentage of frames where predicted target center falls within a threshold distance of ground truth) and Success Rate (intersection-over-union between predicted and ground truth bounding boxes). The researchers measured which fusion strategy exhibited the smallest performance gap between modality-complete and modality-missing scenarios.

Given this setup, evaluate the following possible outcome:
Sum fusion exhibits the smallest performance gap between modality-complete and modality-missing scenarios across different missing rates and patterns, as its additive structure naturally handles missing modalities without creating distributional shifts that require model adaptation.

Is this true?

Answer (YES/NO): NO